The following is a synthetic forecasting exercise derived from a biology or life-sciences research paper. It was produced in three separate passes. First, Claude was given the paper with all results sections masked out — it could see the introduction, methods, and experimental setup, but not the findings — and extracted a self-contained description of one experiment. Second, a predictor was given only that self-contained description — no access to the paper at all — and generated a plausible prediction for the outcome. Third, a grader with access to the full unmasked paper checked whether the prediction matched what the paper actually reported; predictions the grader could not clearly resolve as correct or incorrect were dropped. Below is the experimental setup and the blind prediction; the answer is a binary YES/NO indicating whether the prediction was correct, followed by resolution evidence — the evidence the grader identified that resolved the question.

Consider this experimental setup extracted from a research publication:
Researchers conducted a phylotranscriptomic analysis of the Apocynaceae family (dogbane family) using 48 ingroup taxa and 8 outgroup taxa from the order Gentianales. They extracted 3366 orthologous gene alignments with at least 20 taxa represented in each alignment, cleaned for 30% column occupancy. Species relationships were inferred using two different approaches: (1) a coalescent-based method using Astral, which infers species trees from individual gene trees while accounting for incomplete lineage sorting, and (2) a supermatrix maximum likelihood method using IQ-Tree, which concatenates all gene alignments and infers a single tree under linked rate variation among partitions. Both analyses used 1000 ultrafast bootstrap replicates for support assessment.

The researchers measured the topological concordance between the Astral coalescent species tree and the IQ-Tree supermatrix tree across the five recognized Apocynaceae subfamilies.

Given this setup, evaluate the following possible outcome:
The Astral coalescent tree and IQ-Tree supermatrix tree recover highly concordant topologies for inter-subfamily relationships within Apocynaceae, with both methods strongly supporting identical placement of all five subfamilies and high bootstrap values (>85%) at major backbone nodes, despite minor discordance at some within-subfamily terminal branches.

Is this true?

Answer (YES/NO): NO